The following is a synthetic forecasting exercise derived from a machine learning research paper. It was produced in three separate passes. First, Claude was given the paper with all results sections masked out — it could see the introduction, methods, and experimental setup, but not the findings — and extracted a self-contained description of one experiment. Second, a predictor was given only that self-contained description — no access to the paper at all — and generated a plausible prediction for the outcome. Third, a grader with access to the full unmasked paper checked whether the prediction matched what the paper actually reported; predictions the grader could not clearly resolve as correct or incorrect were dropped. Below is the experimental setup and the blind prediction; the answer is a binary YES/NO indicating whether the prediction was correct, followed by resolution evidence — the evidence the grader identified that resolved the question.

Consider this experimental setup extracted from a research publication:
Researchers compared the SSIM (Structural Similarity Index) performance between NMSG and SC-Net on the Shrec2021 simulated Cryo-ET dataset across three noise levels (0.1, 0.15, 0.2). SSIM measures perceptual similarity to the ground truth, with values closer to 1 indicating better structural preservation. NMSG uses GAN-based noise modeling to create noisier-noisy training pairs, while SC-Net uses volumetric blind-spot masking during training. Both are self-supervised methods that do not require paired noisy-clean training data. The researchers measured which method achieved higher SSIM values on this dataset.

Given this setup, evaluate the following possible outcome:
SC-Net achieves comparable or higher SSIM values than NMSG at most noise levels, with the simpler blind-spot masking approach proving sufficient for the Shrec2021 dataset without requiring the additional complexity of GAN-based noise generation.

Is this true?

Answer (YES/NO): NO